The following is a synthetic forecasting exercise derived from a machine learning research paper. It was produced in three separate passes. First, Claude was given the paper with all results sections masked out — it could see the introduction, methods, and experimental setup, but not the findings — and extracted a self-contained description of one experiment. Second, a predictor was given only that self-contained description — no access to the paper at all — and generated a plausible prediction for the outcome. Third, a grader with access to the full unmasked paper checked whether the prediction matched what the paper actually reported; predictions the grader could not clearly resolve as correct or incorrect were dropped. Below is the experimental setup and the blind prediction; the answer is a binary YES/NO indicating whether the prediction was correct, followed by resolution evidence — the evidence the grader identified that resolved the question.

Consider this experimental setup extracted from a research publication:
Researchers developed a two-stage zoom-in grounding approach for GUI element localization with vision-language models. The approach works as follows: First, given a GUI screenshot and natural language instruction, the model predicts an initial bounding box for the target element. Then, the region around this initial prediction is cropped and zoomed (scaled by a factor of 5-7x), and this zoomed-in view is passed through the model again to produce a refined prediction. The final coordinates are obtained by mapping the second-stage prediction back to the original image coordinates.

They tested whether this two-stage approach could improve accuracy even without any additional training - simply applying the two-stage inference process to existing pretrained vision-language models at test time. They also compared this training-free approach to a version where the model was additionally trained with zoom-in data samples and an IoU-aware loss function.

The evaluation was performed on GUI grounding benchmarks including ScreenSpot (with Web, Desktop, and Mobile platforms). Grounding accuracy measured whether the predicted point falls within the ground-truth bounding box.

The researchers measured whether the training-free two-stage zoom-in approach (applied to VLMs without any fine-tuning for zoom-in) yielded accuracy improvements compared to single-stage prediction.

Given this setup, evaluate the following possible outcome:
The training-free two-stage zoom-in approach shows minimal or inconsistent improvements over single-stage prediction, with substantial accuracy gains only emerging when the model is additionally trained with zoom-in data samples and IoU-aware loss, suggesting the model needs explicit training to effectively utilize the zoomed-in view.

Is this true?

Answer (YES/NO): NO